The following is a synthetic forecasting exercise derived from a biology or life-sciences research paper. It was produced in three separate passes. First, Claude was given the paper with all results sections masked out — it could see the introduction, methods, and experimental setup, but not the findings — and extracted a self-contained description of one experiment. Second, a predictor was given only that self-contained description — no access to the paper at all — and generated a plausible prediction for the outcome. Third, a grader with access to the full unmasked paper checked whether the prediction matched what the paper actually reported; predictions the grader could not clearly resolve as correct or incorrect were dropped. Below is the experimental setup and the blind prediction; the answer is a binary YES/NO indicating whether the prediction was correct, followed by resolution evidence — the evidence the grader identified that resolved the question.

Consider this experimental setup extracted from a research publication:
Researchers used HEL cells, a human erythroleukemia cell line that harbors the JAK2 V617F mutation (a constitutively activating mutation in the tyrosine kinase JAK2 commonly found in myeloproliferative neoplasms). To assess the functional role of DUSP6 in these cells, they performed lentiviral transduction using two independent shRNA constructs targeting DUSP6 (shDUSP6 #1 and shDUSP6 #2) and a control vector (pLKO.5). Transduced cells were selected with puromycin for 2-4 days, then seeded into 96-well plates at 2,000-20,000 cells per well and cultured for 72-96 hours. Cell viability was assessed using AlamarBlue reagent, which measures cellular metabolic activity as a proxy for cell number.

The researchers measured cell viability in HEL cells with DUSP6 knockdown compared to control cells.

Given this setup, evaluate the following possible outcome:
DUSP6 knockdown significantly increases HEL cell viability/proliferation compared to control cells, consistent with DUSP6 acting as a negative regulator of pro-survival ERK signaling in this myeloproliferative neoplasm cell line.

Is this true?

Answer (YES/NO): NO